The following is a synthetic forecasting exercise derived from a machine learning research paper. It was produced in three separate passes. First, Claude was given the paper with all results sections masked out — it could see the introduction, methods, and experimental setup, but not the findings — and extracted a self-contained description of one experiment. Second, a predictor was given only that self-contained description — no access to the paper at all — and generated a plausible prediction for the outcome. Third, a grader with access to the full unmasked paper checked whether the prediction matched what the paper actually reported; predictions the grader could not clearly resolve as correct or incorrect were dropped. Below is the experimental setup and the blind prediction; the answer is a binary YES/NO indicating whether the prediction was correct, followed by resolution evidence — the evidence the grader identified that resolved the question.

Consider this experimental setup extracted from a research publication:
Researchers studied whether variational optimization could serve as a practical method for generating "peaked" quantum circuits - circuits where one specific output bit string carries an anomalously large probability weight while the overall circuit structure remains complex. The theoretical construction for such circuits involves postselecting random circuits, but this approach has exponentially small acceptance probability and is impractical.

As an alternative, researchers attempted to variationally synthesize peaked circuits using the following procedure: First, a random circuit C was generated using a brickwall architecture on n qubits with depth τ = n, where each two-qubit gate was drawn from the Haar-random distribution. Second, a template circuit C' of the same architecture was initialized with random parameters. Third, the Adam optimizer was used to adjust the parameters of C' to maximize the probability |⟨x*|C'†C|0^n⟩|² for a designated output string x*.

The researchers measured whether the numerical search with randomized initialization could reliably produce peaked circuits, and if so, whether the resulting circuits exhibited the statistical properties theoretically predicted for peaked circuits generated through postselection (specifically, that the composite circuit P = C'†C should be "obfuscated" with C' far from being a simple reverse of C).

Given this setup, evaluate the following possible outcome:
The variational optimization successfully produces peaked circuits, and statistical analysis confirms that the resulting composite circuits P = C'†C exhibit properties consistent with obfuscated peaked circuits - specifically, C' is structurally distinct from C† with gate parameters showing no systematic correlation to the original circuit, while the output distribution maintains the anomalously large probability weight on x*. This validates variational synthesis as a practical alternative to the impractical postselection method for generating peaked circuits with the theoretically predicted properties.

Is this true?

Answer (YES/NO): YES